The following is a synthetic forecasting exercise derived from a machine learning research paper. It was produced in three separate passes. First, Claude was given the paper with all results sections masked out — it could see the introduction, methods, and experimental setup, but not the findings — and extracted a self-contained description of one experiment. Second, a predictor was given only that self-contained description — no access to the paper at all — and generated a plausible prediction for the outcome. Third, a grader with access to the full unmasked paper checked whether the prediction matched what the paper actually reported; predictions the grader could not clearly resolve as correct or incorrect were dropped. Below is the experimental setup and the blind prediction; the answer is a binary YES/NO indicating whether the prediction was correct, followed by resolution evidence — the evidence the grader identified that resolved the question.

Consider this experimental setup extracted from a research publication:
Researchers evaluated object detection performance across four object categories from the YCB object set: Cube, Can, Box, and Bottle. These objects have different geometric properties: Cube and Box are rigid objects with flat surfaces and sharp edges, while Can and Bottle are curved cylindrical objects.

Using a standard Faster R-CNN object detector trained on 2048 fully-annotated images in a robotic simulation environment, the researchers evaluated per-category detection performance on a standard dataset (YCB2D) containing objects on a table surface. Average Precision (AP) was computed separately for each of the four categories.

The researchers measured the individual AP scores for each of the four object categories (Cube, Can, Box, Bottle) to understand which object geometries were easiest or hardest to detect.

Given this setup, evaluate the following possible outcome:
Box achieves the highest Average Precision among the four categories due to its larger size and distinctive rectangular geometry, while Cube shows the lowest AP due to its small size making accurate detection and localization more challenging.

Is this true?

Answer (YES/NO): NO